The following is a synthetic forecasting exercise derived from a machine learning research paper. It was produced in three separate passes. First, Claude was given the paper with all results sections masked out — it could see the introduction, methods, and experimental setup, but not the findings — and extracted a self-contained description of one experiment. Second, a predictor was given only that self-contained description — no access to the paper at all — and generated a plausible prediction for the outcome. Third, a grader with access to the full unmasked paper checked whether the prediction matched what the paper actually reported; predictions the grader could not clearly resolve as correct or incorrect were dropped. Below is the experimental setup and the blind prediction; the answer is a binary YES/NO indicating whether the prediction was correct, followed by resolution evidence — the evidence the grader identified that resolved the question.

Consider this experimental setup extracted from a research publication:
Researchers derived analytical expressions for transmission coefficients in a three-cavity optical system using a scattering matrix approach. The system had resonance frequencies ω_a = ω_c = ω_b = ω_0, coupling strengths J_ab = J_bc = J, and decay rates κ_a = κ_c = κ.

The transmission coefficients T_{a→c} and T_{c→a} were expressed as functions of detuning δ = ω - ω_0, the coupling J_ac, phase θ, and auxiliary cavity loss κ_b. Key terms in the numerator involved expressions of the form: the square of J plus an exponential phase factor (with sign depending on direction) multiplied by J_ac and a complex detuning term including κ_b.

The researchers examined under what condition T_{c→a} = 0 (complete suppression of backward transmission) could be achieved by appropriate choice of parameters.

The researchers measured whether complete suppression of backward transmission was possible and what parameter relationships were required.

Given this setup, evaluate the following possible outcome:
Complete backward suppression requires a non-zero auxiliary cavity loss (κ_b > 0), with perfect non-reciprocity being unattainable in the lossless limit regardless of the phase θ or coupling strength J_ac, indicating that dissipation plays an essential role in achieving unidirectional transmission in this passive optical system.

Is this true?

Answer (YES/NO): NO